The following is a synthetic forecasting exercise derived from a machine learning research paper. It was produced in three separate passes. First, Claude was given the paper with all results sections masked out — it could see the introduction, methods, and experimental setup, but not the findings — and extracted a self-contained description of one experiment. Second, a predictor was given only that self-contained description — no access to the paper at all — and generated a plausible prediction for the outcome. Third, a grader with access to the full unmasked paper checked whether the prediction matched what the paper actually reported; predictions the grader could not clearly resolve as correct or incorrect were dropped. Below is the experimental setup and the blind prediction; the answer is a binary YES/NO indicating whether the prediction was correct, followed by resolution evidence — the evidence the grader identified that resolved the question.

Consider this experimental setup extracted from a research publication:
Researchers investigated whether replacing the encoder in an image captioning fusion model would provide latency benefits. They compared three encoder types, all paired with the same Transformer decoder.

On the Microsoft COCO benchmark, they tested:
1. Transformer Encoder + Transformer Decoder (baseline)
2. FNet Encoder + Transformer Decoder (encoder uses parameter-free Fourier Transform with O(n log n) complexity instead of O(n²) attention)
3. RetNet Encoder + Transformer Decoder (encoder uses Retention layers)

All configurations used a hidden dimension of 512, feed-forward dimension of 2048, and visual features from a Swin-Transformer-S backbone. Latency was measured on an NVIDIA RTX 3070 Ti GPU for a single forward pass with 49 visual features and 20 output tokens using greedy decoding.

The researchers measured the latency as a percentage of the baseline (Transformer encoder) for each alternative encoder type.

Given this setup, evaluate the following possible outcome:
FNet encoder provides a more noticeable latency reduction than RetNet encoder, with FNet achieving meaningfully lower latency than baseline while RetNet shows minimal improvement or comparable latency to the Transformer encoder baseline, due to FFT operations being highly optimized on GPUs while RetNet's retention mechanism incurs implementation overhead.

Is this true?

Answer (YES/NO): NO